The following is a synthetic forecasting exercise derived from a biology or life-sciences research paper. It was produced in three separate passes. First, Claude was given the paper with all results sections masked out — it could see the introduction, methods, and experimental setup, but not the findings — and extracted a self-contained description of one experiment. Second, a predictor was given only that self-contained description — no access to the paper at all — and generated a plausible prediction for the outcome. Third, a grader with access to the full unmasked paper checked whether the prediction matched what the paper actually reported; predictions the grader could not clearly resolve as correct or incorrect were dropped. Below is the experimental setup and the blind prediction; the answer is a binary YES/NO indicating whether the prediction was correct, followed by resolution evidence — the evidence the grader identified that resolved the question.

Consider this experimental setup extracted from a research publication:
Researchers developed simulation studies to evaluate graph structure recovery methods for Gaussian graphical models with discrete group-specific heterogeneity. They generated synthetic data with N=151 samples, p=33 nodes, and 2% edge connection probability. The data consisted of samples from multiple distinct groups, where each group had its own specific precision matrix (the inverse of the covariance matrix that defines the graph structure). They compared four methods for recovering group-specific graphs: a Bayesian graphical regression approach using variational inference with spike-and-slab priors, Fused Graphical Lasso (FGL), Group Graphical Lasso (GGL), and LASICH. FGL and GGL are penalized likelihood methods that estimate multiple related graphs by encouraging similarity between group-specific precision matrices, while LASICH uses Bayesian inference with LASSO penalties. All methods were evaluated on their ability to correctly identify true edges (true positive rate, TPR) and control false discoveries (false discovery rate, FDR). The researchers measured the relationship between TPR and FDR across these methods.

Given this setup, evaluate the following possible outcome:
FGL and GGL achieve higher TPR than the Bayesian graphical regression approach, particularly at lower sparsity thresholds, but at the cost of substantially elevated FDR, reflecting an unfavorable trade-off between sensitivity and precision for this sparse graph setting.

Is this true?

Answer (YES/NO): YES